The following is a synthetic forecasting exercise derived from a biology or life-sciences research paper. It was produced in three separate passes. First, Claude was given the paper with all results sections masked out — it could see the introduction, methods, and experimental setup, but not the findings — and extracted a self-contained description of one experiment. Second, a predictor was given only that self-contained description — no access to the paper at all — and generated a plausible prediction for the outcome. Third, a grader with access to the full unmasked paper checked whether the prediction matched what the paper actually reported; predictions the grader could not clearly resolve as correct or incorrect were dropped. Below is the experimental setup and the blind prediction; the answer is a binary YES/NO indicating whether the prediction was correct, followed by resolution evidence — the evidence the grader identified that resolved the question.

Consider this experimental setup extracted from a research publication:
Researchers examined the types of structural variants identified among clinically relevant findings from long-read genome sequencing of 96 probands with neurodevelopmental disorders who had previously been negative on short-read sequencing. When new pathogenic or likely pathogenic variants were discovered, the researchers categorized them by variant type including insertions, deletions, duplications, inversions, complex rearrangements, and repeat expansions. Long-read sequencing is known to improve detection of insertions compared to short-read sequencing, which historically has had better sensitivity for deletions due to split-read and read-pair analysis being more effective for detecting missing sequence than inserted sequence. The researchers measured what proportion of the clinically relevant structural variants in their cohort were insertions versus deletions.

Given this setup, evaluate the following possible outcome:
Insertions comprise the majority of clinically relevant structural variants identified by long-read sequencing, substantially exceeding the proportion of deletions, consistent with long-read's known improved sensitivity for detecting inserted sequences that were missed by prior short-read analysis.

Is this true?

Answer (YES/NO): NO